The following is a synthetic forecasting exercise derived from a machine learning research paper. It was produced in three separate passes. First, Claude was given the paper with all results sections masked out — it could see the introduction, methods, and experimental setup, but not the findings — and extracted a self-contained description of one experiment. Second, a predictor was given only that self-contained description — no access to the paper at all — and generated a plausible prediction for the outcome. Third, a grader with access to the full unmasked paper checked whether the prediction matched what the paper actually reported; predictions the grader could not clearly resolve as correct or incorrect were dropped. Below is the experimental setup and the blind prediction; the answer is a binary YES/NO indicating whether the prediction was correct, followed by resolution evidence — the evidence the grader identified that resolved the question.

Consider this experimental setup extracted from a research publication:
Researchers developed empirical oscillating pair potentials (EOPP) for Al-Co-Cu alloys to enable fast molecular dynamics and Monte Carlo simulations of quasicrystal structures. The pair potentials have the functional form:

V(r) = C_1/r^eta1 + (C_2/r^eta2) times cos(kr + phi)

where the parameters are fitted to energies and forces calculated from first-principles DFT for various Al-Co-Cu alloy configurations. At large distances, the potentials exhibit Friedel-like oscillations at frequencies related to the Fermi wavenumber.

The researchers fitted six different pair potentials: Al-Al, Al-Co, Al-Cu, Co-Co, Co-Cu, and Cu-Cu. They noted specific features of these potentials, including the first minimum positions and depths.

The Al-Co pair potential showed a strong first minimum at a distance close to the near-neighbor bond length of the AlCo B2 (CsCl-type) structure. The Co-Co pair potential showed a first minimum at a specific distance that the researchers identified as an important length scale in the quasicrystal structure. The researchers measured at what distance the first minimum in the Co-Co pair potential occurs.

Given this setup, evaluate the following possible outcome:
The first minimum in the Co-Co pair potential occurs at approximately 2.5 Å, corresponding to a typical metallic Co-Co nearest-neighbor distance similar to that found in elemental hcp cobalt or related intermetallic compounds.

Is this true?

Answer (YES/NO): NO